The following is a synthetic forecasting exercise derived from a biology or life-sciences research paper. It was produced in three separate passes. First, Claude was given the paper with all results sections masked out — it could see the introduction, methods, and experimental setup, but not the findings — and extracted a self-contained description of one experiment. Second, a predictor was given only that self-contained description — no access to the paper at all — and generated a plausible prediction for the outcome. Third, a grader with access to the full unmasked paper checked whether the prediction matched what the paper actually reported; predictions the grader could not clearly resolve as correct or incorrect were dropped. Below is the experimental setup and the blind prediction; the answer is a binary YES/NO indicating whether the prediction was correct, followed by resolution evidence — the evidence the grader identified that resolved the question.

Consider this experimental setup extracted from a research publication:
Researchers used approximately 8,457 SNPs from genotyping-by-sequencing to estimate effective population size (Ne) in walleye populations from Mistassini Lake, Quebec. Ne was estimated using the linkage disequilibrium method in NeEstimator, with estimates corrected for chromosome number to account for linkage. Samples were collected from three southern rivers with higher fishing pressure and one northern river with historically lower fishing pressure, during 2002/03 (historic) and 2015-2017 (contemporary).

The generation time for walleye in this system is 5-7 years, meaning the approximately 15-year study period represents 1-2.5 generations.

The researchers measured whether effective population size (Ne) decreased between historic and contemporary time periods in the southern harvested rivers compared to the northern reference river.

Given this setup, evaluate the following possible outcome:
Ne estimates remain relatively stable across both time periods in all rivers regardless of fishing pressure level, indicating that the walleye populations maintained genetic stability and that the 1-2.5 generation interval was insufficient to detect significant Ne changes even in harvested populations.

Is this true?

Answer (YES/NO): NO